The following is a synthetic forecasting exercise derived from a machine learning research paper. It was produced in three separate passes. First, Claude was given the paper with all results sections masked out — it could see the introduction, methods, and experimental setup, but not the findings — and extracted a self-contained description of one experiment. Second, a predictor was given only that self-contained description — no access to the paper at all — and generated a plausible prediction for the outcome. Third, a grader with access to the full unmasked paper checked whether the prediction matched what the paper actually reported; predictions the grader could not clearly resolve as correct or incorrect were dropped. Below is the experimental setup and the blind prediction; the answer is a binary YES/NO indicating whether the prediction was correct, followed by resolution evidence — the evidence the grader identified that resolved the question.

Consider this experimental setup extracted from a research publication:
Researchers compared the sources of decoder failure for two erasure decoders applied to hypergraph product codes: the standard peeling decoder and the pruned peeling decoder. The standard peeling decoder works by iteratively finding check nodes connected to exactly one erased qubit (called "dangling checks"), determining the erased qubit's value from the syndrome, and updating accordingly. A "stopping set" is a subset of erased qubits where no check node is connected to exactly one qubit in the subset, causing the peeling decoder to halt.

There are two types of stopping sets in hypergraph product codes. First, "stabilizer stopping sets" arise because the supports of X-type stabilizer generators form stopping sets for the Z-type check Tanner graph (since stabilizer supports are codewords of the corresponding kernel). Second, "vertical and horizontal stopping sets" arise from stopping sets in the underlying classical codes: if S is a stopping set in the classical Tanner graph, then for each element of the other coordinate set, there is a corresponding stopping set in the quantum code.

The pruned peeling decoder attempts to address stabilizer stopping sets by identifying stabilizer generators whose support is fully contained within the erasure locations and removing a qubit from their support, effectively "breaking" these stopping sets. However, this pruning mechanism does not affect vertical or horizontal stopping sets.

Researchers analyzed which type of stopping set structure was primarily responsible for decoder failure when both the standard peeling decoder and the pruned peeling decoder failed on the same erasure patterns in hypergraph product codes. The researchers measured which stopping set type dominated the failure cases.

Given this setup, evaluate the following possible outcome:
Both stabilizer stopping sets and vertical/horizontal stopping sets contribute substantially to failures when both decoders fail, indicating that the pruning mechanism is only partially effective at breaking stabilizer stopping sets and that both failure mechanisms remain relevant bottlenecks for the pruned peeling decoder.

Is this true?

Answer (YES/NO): NO